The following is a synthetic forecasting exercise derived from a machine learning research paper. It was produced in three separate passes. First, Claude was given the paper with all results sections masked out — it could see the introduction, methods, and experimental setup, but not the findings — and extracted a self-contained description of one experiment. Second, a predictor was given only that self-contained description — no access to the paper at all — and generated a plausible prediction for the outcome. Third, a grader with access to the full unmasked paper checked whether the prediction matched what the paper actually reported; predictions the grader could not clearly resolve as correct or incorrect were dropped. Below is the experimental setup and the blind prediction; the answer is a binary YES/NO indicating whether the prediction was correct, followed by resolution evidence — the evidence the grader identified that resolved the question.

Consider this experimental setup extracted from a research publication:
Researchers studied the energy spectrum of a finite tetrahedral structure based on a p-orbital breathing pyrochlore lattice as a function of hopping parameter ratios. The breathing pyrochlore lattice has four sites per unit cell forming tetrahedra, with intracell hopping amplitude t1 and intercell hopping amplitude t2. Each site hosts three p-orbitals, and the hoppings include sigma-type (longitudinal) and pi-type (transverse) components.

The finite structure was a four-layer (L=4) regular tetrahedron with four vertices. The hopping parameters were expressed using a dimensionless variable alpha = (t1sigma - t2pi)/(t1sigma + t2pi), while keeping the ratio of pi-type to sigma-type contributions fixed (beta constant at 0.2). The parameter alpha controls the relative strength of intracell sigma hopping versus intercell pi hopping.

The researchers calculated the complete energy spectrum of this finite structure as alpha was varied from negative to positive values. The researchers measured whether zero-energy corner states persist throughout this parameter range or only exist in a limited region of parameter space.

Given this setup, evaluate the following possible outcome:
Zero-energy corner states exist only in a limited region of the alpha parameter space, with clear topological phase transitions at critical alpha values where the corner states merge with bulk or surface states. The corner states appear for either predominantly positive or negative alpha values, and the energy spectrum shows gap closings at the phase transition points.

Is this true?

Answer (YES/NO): YES